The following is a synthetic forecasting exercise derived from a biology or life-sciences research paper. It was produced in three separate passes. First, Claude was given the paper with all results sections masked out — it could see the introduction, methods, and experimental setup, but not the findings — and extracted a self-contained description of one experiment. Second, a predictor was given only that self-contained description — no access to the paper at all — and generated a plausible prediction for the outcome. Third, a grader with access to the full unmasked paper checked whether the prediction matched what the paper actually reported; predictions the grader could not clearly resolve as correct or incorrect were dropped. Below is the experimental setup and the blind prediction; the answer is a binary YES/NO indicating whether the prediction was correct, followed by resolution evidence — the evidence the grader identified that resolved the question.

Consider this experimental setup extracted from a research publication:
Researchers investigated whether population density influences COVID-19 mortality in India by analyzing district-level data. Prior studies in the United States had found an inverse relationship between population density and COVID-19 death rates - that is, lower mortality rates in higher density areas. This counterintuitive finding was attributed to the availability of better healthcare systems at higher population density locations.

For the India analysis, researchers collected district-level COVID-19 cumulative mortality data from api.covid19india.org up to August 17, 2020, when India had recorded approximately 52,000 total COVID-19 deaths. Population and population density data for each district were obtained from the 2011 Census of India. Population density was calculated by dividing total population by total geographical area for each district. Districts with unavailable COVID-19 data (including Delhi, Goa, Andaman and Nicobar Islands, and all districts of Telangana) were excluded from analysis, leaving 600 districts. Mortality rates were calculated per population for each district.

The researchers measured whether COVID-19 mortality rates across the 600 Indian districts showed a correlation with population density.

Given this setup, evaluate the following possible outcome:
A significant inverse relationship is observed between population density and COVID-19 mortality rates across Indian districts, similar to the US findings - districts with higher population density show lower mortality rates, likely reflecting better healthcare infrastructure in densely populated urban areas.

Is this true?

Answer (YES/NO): NO